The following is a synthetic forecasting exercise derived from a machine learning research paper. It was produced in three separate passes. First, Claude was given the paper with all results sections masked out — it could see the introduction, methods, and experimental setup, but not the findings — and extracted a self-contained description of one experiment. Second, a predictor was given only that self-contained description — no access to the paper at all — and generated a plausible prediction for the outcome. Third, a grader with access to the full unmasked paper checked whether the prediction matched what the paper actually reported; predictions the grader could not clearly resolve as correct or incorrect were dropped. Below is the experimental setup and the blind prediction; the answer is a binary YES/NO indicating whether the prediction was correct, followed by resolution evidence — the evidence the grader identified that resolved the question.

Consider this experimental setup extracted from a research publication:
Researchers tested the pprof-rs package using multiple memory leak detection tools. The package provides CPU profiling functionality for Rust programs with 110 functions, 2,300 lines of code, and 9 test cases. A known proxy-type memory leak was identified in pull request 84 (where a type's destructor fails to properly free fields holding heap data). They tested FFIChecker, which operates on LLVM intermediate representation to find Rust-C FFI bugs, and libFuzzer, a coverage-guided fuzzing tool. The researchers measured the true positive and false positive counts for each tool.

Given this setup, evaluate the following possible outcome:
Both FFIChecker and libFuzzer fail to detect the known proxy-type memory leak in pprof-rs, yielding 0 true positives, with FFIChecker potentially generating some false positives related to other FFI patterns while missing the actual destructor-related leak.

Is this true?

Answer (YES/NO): NO